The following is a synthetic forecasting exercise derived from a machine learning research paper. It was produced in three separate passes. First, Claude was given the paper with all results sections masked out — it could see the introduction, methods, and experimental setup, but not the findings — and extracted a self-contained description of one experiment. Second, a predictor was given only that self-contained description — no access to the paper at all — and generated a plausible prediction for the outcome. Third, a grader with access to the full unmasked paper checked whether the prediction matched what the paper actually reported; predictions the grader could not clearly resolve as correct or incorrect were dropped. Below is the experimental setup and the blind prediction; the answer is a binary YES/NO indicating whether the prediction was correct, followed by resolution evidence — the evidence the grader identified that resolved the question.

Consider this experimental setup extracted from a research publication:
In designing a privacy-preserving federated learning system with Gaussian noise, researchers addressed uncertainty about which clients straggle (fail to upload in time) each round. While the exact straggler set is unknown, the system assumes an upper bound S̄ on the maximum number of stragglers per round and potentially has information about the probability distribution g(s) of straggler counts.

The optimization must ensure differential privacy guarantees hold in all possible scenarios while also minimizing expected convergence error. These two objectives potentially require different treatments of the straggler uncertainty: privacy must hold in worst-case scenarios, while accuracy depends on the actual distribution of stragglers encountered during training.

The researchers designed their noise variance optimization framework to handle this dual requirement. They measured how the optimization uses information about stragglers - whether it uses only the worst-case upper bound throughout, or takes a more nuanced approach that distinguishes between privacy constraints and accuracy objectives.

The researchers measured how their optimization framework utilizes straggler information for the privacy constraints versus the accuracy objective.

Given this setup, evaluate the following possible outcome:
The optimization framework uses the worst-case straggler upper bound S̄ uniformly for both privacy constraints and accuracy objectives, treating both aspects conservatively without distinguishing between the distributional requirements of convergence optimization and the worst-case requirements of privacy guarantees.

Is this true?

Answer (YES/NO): NO